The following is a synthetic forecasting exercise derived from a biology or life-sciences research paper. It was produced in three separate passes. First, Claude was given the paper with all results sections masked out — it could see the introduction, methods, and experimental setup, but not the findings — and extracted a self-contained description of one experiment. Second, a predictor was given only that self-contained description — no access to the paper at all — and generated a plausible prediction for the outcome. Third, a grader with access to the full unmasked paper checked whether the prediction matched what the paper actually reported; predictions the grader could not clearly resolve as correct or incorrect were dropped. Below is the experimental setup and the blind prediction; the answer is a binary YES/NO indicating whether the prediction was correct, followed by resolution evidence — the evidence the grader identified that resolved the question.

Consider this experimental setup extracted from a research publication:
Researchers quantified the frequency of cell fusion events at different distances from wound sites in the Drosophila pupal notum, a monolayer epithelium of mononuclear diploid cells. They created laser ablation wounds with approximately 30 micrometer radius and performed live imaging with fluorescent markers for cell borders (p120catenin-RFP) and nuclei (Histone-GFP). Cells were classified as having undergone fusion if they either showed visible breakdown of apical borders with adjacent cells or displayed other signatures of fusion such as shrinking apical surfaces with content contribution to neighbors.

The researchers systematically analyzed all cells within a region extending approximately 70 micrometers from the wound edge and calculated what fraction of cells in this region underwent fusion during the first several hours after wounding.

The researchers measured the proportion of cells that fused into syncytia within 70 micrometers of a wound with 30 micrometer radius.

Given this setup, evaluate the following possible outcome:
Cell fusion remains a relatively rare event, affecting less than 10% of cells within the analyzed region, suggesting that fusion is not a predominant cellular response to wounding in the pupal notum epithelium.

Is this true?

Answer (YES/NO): NO